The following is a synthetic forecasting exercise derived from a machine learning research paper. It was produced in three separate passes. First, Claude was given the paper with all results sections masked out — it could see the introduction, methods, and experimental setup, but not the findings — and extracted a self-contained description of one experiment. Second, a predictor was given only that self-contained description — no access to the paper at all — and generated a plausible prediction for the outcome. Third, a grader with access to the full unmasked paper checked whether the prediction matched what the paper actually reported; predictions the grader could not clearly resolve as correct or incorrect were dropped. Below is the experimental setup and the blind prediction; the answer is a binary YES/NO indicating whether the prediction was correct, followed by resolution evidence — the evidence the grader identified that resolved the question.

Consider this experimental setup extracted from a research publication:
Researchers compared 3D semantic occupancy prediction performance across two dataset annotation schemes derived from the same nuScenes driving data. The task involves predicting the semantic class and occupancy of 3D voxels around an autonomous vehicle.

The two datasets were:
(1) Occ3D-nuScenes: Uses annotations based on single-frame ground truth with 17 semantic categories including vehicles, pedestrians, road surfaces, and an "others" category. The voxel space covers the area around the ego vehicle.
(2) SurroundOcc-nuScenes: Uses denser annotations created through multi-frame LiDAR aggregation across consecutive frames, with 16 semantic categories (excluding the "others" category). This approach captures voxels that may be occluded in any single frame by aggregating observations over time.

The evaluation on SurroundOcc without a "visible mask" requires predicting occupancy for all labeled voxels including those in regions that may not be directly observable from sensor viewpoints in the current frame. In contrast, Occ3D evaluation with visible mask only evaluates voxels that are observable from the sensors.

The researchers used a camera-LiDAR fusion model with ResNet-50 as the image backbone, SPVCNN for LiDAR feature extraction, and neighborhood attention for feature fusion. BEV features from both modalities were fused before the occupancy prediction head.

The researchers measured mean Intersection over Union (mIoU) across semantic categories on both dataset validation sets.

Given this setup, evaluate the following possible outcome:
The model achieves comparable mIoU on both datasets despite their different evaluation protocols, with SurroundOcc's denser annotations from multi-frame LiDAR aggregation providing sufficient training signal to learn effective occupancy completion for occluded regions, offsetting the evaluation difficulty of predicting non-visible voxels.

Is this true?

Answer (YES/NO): NO